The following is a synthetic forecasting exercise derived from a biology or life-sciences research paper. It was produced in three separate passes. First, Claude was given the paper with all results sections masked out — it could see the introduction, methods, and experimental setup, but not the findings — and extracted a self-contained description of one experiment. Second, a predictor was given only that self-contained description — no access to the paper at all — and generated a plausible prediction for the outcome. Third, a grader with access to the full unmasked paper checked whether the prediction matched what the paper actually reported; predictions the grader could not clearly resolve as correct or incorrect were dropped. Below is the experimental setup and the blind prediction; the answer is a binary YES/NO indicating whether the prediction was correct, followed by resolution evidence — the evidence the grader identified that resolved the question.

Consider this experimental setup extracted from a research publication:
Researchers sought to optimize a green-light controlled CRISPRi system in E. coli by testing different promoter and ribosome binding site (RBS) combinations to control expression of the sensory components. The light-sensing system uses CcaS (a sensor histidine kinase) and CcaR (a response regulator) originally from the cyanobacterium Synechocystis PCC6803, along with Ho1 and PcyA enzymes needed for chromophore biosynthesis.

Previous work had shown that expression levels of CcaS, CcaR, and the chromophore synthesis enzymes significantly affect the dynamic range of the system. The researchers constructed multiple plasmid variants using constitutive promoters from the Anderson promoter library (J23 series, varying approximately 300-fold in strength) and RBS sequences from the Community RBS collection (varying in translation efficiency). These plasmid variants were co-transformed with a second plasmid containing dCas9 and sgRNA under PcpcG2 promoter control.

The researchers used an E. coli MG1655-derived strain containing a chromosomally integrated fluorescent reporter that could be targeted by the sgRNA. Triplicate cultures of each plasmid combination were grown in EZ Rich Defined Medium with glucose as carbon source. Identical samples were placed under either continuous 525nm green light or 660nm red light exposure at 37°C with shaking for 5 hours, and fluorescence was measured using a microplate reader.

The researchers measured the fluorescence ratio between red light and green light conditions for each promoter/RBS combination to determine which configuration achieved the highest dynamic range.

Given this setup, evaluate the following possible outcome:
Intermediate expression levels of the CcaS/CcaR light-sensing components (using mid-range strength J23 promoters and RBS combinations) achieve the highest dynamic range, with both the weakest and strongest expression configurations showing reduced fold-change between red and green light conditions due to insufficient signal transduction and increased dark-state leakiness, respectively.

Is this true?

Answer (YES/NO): NO